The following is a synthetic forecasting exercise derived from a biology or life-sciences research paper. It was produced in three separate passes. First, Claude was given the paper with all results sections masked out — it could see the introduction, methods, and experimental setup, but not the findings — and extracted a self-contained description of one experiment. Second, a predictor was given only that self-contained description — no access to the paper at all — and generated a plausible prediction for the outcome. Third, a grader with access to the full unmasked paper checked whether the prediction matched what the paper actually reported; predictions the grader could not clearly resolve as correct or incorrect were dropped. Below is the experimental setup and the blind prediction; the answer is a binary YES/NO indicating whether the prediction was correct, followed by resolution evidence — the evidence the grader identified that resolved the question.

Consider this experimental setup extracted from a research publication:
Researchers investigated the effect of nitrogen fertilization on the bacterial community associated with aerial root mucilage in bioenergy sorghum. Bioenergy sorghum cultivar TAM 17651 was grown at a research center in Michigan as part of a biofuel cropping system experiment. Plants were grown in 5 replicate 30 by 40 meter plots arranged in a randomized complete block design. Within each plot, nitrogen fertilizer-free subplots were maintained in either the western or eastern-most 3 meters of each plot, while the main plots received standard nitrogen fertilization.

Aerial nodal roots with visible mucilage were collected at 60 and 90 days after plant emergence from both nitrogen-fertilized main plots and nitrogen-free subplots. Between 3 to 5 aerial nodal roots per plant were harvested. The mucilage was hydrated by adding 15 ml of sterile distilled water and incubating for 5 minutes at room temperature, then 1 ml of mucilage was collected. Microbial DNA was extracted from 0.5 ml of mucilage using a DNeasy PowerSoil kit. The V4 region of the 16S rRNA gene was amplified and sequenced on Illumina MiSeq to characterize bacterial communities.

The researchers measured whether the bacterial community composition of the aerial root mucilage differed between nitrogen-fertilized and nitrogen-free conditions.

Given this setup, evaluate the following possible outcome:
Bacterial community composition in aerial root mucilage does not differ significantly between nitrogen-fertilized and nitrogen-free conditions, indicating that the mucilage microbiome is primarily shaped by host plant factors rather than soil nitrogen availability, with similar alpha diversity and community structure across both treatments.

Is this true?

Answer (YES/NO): NO